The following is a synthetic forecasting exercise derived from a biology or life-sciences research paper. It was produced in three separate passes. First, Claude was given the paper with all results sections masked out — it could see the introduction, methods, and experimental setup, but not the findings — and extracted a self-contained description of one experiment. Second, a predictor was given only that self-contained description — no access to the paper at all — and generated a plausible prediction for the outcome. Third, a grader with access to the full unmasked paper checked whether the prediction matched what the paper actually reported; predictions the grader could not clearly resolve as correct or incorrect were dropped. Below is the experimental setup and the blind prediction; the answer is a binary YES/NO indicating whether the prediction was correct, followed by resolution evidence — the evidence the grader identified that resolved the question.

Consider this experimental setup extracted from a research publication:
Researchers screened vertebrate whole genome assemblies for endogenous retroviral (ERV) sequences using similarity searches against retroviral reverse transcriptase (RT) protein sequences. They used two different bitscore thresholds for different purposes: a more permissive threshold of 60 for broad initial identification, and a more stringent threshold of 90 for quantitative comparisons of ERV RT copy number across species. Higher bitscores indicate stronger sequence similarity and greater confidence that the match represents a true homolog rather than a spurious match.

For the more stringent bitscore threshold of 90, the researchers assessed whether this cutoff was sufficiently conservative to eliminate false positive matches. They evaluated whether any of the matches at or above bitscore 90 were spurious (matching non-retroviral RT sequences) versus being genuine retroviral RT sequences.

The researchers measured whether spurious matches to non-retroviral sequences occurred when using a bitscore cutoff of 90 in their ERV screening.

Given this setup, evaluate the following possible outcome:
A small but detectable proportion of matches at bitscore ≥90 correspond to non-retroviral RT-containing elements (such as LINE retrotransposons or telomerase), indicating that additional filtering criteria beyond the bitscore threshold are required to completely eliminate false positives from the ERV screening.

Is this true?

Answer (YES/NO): NO